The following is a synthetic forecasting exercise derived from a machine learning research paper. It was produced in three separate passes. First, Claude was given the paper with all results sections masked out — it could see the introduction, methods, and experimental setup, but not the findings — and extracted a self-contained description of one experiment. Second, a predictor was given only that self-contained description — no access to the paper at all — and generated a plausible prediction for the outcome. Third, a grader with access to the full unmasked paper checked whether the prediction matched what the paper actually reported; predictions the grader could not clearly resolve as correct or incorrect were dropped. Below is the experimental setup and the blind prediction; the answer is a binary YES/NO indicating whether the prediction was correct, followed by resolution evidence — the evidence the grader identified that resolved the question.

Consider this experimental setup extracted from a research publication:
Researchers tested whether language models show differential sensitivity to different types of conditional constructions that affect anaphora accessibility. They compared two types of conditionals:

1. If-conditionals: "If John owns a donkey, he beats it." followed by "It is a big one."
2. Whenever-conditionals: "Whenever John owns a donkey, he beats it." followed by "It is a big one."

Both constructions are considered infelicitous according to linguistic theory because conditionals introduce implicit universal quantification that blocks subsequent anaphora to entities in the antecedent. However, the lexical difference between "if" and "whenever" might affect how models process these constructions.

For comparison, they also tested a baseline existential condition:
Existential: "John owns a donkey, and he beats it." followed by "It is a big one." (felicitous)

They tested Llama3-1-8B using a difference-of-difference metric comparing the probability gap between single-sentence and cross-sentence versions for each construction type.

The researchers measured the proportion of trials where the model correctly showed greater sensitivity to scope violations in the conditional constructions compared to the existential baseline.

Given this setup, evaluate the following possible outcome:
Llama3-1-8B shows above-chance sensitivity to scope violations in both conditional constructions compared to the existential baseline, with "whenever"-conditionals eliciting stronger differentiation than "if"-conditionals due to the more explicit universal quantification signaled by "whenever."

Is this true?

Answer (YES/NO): NO